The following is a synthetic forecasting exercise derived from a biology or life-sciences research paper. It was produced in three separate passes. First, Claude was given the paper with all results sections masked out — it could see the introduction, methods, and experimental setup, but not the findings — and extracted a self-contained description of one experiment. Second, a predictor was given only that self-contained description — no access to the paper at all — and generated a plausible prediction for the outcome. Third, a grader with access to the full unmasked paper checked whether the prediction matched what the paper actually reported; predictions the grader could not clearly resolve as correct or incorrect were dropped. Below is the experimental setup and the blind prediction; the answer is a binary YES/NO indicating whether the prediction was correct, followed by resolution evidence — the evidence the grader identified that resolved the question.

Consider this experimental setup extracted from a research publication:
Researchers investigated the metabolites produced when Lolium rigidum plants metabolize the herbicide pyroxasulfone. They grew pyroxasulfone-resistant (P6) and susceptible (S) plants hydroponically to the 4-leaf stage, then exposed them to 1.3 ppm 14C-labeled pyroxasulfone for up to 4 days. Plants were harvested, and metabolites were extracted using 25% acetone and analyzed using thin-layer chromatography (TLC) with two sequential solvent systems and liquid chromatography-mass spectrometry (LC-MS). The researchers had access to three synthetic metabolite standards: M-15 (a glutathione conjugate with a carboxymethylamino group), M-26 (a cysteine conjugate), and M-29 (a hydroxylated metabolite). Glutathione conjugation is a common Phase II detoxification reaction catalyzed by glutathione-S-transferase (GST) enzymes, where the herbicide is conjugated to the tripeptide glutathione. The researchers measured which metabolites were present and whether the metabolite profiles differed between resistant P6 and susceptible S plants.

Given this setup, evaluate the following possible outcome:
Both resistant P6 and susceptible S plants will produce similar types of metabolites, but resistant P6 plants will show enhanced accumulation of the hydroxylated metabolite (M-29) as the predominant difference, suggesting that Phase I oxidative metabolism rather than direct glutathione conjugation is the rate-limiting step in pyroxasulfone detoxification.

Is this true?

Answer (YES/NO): NO